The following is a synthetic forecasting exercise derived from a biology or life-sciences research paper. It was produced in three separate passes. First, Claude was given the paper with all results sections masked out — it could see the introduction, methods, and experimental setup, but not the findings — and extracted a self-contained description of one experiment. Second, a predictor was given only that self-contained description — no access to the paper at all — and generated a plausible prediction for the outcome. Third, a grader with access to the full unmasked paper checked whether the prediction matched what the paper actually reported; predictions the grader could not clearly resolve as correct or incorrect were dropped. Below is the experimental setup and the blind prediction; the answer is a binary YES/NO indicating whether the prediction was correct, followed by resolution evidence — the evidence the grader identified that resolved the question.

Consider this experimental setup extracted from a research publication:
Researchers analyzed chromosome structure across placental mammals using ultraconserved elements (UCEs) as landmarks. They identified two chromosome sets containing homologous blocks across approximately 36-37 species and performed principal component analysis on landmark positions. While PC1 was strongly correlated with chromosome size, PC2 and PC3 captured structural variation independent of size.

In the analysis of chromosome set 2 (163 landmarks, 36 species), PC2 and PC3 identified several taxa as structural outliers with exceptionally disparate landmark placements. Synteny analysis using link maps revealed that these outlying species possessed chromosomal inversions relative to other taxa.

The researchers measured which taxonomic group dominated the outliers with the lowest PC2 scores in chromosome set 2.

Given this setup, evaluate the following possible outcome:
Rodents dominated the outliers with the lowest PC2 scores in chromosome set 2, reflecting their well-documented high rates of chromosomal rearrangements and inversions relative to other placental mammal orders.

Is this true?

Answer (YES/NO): YES